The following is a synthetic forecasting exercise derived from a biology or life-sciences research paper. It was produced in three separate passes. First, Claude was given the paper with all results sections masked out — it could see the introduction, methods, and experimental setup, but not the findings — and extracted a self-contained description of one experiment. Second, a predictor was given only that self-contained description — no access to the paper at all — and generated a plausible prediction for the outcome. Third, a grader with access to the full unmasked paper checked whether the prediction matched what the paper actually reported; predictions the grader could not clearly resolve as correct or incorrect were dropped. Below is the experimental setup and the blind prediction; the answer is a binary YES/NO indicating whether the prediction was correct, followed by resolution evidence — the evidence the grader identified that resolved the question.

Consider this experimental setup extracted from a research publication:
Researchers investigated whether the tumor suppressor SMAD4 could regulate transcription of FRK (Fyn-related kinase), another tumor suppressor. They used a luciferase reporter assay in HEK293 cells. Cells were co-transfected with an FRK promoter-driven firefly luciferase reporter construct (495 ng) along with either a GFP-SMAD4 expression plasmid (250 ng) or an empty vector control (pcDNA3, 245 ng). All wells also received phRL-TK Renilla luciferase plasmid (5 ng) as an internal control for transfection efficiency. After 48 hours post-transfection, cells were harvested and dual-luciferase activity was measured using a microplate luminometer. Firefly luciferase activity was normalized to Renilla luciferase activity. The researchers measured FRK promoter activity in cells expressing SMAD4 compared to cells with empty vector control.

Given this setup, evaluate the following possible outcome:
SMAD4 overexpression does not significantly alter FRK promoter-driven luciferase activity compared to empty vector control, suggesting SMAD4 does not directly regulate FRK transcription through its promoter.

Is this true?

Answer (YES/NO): NO